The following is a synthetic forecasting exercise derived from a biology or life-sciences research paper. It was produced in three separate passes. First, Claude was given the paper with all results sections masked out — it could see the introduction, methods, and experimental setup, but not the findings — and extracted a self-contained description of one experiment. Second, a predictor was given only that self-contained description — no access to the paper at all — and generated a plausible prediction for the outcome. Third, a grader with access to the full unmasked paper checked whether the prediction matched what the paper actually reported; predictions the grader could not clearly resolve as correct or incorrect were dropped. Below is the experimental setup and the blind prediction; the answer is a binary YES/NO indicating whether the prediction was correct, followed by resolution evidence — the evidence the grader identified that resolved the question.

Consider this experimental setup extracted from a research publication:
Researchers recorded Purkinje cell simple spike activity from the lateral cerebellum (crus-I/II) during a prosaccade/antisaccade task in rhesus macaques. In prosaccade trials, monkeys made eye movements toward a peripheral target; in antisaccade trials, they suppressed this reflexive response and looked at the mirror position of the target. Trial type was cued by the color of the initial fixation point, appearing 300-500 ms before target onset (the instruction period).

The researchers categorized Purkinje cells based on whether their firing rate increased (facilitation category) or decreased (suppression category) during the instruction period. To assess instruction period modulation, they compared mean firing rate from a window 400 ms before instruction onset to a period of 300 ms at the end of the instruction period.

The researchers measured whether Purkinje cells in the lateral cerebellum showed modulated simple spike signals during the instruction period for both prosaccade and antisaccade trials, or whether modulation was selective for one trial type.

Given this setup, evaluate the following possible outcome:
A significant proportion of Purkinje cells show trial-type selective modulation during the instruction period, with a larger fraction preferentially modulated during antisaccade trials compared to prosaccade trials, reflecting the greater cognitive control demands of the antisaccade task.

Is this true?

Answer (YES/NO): NO